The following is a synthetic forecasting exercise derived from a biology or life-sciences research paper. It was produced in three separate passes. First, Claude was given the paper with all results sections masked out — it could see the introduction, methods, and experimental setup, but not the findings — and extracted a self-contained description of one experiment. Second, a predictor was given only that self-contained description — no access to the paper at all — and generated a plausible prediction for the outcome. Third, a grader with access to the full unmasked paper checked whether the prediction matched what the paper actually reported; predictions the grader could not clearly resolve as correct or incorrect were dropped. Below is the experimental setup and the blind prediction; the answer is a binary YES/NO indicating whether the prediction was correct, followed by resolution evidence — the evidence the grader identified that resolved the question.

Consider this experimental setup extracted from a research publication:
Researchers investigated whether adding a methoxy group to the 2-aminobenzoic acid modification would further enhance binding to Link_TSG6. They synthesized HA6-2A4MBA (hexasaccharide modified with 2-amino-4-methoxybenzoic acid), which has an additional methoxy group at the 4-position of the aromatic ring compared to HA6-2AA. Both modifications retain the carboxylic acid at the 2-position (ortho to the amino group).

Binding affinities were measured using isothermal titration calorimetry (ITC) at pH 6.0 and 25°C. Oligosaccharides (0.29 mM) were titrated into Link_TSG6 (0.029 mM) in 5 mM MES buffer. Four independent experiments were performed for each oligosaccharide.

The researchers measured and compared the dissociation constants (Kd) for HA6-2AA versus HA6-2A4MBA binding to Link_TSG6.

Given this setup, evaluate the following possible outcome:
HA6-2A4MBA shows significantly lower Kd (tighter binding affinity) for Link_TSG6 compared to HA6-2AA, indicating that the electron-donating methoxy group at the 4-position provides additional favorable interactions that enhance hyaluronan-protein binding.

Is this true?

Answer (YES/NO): NO